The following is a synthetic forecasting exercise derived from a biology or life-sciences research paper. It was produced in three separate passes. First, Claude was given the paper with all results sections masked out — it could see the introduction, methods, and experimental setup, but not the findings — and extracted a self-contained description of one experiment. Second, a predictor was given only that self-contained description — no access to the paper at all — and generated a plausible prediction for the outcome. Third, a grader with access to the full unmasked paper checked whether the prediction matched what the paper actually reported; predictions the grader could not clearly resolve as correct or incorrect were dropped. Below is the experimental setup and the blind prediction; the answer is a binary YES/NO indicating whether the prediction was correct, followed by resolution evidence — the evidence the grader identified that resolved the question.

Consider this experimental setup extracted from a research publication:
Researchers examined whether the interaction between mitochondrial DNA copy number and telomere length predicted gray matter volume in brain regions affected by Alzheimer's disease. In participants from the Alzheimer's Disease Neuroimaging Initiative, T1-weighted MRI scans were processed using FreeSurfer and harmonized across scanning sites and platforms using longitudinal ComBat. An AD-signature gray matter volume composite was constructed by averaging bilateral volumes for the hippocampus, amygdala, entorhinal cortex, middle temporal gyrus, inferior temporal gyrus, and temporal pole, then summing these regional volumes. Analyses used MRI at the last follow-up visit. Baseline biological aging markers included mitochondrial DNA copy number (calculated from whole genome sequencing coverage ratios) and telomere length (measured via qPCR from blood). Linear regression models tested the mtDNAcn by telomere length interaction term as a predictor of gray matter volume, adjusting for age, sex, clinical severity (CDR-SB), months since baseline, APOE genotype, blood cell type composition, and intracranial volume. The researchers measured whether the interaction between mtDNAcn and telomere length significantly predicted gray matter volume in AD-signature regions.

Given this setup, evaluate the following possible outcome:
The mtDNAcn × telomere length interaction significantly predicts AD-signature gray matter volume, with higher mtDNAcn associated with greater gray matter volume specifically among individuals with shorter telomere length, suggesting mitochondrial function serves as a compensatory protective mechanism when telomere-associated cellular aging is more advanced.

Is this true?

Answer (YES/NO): NO